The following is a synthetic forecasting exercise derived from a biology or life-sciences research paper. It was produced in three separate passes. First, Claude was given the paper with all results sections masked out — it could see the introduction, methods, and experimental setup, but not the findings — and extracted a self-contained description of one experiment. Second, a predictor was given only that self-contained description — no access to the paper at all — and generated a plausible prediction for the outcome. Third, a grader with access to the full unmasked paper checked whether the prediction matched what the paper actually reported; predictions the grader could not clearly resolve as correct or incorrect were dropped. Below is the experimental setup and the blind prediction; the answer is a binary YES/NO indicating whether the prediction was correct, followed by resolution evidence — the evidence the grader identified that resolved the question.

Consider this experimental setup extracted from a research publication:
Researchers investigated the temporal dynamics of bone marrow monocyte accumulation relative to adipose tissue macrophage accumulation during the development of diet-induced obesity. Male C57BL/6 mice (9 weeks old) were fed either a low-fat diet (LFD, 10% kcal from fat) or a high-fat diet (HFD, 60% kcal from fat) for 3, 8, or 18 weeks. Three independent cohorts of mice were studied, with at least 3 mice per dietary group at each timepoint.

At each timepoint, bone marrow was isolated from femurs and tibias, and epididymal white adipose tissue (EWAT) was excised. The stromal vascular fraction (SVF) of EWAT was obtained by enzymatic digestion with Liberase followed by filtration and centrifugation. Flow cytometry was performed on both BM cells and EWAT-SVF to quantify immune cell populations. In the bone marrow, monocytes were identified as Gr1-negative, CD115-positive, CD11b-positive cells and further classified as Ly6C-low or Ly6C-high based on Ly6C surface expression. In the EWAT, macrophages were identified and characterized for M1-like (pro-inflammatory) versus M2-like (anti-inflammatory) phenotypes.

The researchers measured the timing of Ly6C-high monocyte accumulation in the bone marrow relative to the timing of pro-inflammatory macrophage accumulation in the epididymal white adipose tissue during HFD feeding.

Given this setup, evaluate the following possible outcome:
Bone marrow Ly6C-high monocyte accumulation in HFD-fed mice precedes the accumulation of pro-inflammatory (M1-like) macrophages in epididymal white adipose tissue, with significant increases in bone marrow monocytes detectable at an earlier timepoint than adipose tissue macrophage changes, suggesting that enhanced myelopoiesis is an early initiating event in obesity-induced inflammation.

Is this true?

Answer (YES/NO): NO